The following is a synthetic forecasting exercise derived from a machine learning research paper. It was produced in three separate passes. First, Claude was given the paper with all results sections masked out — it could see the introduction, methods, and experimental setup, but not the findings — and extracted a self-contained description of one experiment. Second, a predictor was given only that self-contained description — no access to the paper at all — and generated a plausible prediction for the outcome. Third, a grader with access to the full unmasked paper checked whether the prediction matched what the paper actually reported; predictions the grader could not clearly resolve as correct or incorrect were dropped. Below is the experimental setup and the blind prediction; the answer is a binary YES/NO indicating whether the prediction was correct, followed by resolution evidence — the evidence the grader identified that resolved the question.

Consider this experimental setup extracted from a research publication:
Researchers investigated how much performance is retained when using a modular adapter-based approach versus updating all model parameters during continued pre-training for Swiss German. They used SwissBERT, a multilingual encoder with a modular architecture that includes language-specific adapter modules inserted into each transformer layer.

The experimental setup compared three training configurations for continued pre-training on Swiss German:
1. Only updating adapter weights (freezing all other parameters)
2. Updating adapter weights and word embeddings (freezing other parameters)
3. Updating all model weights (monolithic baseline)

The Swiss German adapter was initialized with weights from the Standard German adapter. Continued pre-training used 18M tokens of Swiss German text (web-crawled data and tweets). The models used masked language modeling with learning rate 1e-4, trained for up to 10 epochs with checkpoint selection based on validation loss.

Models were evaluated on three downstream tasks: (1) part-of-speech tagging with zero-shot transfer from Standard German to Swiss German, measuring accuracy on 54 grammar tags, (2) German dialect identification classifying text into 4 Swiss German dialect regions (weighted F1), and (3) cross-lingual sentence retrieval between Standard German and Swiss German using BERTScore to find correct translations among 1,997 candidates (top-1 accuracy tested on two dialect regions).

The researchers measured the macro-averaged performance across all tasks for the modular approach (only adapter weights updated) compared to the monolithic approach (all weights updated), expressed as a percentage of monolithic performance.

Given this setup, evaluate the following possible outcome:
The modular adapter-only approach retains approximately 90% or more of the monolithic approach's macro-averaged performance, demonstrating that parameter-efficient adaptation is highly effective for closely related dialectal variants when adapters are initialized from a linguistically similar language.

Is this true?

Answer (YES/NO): YES